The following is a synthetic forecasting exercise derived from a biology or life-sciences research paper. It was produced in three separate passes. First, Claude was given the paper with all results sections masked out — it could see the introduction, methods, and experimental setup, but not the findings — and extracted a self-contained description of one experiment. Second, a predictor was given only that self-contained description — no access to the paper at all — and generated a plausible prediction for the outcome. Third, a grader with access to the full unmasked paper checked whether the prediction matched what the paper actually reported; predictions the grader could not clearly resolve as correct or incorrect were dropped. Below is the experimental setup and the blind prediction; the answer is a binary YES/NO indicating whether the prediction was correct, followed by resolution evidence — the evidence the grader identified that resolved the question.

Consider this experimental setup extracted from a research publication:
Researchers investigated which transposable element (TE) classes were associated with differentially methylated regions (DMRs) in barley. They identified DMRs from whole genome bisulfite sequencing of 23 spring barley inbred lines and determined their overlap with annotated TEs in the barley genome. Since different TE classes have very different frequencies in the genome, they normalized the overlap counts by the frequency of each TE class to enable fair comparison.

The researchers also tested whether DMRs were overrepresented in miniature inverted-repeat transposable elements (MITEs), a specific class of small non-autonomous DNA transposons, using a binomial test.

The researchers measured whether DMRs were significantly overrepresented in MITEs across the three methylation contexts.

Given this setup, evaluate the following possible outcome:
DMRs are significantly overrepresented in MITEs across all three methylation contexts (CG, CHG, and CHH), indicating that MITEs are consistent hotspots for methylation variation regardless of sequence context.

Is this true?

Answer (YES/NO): YES